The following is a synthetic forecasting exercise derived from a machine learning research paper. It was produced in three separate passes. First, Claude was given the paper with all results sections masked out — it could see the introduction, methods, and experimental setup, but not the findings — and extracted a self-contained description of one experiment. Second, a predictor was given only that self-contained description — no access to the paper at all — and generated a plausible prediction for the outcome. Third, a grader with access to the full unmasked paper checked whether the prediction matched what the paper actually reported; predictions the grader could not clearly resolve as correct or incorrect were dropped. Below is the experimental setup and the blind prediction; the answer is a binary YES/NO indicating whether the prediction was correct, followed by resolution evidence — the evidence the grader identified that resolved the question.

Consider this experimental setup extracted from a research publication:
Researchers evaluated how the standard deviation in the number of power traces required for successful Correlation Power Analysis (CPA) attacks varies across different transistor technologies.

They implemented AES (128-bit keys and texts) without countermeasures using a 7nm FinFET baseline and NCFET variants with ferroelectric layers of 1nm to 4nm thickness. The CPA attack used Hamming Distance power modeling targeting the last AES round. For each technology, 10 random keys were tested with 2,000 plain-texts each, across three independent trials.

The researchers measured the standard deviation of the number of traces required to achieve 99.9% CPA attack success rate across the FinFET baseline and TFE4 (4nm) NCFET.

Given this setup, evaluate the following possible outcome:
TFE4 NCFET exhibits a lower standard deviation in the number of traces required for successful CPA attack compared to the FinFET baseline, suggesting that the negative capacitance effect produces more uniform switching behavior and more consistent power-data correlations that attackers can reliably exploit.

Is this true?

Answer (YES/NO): NO